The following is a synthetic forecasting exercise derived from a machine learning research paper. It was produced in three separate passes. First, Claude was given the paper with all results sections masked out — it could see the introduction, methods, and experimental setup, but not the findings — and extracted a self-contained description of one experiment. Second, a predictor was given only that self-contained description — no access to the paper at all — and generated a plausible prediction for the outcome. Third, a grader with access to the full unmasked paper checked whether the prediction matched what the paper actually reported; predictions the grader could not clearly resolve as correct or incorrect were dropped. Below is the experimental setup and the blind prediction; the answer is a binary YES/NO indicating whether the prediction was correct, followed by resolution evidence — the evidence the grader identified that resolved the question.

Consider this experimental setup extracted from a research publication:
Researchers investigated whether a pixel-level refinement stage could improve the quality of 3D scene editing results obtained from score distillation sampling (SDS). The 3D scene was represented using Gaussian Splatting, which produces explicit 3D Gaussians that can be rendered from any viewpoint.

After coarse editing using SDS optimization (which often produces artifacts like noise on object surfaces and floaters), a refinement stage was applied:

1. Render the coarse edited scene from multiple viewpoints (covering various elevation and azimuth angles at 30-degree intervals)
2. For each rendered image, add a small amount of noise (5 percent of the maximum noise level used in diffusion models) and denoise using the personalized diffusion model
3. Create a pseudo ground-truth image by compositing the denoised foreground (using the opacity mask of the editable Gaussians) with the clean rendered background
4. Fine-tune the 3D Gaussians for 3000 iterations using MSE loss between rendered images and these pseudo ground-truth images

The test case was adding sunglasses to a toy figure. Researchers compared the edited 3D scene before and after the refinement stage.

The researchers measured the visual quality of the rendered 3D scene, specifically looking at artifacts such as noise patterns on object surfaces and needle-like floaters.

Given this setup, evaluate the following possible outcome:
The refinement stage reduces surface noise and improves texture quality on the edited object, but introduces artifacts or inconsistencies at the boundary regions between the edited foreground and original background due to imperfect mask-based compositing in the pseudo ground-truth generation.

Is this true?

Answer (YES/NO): NO